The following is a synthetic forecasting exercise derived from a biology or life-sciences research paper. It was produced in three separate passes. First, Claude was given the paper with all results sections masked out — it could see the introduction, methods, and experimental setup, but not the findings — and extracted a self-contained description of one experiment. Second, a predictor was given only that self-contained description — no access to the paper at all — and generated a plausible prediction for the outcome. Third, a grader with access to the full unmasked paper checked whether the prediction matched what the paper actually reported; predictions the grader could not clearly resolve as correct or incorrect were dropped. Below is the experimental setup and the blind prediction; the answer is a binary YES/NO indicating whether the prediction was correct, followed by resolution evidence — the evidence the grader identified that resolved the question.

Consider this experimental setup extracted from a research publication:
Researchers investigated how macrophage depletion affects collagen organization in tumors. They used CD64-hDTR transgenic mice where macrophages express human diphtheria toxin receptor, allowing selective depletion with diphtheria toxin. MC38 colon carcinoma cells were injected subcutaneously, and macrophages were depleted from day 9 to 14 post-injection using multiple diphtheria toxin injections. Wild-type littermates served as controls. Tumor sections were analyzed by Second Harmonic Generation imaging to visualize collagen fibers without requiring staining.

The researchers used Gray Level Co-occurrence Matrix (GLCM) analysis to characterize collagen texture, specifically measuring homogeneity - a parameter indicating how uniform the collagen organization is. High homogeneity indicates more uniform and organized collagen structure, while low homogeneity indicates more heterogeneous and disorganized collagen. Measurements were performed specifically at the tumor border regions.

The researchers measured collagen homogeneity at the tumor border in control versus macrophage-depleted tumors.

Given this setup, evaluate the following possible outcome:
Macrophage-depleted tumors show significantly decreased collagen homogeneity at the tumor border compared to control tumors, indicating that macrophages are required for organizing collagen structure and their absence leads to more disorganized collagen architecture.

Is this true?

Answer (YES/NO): YES